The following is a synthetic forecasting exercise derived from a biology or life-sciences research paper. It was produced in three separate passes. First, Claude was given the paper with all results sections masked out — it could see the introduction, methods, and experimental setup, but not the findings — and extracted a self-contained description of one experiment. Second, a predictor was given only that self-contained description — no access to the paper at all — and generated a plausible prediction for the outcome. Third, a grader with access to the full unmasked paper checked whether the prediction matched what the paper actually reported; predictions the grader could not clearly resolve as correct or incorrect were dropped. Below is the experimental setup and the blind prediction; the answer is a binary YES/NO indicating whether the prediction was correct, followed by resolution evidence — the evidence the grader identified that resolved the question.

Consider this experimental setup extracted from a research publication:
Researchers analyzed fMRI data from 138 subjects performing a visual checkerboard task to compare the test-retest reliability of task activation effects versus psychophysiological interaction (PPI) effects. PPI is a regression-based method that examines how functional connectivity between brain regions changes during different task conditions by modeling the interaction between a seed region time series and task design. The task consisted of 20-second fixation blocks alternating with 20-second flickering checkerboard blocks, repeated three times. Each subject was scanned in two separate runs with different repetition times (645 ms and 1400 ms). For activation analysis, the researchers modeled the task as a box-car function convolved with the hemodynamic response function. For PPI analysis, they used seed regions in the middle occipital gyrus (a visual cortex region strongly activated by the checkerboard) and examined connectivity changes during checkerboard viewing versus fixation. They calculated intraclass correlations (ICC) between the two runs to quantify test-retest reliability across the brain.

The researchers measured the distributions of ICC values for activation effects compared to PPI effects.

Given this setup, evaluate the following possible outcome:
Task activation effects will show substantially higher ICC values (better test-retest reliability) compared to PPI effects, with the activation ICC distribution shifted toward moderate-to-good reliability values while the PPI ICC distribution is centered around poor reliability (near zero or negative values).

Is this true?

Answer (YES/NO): YES